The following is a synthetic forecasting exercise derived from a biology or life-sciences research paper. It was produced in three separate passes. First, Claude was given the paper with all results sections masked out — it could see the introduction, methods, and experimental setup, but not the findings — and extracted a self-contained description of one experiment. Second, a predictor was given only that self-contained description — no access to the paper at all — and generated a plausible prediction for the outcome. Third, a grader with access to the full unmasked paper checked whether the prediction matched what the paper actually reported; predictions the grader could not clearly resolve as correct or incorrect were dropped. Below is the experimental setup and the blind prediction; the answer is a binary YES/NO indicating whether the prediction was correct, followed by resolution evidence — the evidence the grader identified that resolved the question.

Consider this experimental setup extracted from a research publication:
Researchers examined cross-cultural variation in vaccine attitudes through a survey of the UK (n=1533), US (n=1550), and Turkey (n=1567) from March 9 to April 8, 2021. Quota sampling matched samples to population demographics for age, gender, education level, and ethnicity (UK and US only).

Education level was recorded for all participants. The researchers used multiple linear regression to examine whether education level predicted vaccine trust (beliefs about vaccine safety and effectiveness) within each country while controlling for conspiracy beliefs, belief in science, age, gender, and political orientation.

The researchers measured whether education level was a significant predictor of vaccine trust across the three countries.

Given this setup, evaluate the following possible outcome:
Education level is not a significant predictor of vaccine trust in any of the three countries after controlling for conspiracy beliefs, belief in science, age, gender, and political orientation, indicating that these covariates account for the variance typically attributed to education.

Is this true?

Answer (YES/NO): NO